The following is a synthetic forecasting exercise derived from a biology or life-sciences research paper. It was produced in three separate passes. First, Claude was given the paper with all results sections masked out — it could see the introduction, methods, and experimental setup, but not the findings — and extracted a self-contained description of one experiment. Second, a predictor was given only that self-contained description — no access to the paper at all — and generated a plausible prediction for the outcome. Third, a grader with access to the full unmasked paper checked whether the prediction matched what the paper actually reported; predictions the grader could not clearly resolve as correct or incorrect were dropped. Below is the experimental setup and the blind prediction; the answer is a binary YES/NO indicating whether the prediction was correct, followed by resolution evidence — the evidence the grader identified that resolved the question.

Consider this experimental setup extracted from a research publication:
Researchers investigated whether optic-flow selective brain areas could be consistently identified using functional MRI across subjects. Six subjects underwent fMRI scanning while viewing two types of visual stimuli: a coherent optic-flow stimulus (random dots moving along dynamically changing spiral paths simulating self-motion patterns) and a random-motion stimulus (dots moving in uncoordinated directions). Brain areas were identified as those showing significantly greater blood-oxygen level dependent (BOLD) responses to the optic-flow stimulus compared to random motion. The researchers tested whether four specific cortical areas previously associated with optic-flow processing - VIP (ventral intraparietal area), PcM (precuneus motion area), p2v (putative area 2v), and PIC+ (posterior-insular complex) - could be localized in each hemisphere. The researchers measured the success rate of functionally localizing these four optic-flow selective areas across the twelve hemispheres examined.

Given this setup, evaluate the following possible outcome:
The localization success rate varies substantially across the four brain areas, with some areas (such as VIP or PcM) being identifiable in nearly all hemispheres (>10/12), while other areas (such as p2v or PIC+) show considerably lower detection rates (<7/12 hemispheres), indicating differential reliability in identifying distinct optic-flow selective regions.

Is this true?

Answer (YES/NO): NO